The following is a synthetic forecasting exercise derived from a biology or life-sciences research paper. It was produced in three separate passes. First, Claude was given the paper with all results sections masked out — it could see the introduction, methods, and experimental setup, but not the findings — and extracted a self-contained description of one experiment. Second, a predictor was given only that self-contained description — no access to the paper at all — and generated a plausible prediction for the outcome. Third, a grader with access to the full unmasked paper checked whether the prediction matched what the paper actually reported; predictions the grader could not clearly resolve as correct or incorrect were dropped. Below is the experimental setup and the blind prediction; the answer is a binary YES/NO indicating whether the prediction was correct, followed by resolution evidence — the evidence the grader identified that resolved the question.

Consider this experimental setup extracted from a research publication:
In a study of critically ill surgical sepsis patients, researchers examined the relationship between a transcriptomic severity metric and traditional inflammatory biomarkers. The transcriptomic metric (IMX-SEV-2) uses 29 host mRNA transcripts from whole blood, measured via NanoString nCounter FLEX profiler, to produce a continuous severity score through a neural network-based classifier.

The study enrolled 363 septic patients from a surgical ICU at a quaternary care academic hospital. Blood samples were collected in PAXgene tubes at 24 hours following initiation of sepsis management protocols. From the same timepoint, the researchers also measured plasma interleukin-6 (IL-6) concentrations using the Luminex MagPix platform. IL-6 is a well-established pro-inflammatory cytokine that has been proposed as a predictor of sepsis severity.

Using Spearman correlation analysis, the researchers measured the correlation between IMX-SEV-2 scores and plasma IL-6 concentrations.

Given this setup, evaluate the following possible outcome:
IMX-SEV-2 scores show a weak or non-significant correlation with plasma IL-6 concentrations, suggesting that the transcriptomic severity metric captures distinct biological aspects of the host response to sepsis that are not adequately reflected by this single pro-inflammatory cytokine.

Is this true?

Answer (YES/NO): NO